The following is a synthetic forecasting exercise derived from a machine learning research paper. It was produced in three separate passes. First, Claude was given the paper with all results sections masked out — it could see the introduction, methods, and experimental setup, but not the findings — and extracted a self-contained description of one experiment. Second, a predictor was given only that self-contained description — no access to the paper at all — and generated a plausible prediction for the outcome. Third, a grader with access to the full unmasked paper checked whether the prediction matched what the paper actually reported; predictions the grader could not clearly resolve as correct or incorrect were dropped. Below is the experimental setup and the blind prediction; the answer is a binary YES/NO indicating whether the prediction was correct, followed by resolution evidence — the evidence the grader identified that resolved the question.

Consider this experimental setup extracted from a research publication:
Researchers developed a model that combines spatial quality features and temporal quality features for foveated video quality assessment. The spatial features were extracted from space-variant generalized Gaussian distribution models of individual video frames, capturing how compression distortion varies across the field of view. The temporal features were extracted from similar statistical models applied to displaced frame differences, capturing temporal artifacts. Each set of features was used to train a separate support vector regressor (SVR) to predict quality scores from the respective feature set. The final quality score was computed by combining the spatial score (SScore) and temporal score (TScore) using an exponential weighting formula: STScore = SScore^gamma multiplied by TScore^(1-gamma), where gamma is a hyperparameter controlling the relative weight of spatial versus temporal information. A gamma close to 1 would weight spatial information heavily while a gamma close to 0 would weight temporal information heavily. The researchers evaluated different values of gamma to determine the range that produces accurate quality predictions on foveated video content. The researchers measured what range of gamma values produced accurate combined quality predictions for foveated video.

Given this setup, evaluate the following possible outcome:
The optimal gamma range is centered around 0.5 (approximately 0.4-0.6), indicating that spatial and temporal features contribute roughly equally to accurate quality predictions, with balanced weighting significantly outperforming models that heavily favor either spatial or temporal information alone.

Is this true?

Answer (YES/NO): NO